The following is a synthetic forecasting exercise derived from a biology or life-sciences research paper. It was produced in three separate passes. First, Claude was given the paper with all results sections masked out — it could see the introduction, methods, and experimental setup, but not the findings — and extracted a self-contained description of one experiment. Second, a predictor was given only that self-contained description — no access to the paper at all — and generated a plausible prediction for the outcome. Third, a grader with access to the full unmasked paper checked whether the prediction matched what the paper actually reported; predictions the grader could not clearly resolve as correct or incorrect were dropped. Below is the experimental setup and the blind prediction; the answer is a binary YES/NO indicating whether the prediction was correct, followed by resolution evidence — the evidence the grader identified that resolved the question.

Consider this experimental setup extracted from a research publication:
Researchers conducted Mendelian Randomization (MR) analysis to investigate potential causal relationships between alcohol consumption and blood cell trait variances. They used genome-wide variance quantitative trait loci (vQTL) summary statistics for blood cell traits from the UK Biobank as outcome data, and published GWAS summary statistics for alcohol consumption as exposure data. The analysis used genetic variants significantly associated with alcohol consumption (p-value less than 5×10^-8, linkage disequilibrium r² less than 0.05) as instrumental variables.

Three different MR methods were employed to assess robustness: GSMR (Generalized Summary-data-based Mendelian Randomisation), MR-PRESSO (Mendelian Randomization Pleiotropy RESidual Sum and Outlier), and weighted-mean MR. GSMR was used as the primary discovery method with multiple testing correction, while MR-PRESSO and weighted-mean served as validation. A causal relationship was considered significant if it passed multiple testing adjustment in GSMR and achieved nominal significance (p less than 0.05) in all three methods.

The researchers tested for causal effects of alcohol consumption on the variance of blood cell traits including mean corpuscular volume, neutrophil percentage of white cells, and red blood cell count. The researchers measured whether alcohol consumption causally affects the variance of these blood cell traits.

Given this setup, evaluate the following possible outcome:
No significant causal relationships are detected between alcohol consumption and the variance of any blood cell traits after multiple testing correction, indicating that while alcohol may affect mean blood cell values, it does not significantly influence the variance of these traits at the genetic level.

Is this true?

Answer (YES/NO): NO